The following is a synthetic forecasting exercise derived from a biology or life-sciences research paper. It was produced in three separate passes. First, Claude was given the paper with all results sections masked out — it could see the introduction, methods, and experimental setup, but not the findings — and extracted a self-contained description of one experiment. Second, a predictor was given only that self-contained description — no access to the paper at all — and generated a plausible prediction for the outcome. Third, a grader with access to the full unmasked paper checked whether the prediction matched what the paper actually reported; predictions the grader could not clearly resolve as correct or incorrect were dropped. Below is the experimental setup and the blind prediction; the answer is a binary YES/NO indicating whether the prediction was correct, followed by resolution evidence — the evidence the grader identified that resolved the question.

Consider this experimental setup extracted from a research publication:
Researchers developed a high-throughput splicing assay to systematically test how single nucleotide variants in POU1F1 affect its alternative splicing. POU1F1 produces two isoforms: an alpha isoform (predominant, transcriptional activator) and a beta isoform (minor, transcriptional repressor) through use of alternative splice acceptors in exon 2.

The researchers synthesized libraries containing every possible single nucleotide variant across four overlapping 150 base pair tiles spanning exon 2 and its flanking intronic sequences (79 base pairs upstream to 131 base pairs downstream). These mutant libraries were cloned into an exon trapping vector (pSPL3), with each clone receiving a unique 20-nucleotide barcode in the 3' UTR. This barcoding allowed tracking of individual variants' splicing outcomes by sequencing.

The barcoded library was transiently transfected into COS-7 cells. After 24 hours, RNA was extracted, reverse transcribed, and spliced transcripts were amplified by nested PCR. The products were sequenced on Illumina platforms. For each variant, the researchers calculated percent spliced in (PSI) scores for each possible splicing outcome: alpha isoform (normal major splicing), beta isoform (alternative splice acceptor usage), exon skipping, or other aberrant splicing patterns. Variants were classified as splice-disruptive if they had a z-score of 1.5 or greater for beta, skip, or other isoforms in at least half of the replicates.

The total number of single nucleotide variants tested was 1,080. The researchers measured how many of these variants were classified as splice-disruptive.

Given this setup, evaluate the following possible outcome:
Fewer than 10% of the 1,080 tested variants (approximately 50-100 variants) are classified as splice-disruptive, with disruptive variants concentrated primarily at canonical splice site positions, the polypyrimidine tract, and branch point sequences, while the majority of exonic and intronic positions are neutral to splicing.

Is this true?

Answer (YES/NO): NO